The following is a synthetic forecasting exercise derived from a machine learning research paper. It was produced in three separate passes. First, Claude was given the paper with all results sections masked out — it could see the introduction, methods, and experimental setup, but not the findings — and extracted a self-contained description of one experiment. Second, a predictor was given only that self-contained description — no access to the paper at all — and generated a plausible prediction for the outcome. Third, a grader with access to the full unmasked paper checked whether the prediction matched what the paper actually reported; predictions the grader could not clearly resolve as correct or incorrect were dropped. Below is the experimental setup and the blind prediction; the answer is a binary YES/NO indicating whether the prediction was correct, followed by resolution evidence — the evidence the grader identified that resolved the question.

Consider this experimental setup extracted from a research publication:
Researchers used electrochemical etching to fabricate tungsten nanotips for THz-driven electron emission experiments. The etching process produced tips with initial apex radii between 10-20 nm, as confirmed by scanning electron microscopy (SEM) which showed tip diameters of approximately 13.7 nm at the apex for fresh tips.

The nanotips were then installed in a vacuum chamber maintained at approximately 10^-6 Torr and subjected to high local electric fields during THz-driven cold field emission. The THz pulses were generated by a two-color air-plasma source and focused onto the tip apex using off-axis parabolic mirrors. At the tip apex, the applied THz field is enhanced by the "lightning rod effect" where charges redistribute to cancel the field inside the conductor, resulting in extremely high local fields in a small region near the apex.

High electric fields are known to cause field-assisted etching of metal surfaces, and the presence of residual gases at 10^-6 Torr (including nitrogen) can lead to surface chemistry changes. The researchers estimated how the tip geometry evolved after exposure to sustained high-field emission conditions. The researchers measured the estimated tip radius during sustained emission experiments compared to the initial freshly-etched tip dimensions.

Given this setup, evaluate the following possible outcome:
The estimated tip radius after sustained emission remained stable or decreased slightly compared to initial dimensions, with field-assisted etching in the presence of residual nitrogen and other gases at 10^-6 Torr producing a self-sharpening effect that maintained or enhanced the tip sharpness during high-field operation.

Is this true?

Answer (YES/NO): NO